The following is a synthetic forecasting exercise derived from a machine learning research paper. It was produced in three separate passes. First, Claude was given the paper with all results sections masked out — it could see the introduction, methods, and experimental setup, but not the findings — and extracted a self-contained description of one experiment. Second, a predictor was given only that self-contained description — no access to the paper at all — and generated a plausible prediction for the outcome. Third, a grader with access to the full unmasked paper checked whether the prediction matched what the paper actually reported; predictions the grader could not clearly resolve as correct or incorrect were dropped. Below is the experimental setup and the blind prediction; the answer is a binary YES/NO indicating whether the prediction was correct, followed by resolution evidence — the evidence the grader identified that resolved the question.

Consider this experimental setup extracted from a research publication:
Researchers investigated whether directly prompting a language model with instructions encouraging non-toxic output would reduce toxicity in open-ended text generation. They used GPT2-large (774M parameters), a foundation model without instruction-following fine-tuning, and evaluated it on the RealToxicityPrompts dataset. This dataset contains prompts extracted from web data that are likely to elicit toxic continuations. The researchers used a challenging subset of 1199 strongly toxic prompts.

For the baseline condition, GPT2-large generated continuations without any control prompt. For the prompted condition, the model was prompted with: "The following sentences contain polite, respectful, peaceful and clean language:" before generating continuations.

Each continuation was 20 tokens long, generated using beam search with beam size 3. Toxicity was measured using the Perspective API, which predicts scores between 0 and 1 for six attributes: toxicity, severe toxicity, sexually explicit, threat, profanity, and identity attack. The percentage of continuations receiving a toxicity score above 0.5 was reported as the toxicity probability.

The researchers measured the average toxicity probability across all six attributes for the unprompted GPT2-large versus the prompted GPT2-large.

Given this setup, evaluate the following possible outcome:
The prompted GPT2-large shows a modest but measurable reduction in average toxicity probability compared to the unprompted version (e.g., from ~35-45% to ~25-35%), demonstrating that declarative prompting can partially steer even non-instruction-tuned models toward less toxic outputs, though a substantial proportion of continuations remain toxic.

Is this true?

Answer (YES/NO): NO